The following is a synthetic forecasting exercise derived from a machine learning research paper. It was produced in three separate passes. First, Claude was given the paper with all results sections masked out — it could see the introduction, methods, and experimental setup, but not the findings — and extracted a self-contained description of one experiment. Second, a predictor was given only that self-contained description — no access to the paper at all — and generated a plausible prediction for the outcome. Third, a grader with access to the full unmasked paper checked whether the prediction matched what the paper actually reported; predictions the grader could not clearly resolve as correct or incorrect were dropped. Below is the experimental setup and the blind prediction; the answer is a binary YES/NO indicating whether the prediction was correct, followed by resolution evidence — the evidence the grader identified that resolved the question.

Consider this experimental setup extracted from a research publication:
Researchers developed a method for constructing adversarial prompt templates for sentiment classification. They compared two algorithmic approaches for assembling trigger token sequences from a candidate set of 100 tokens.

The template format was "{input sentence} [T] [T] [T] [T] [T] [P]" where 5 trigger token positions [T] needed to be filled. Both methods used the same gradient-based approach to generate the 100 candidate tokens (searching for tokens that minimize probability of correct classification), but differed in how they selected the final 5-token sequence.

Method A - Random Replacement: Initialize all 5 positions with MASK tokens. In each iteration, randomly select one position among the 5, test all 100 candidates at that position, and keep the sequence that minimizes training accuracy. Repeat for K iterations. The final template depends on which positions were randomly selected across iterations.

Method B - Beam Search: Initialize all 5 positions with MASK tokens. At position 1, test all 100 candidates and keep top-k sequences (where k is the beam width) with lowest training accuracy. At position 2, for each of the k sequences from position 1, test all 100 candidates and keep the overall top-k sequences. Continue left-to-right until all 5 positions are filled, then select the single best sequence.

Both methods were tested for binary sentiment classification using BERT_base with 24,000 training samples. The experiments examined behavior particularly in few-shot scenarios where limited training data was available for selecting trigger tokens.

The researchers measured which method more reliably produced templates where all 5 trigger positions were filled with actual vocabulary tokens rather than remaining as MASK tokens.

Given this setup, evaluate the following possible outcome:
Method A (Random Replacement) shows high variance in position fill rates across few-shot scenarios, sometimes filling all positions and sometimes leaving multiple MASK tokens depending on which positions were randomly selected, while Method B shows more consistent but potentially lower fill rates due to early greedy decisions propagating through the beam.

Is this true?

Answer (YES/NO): NO